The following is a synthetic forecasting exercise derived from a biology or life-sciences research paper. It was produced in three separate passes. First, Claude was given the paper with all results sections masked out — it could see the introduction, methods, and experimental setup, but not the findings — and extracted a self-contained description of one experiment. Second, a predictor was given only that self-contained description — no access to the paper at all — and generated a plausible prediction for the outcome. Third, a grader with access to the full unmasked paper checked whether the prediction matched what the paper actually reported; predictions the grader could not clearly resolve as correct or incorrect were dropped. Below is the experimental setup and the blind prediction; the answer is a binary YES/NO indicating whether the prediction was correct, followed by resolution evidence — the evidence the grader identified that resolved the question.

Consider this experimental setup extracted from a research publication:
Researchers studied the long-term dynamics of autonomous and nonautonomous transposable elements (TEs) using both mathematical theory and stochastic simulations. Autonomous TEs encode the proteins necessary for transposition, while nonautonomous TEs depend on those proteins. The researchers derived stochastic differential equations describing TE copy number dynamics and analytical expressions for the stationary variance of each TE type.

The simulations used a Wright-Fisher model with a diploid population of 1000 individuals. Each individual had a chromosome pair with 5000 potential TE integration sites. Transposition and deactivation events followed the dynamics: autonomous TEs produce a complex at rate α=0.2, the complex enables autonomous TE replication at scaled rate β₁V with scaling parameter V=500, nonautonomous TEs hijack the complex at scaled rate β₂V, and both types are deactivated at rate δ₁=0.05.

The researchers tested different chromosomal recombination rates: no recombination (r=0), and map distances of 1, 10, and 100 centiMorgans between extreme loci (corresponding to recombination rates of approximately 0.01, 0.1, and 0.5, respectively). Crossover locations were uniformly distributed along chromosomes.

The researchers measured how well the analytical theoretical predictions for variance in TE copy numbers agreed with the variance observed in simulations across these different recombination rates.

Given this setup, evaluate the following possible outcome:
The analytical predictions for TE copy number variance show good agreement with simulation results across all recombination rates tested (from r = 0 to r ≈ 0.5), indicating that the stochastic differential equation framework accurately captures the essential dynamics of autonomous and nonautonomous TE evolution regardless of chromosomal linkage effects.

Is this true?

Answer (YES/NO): NO